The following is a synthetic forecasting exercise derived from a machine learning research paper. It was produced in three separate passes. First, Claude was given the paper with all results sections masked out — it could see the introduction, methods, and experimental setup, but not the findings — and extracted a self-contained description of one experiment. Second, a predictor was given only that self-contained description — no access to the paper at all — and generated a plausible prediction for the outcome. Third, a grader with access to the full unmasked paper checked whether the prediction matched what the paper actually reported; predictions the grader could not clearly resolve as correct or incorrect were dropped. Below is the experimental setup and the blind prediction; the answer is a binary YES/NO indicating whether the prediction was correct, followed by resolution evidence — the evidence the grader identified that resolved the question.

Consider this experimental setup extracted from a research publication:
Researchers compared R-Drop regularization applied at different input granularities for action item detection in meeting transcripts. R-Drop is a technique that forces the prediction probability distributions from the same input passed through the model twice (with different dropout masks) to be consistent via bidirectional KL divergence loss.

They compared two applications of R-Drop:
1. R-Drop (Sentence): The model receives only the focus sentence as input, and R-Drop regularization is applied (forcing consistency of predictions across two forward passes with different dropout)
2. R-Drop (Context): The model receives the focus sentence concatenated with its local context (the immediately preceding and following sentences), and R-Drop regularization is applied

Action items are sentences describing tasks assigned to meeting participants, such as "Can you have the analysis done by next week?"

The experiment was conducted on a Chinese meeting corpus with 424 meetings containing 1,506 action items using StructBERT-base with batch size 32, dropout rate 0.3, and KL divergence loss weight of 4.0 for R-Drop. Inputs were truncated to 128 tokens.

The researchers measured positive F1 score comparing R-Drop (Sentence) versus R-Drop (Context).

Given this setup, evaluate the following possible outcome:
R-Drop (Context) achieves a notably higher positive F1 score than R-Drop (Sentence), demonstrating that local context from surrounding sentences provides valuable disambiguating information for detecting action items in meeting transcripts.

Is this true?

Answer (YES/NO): NO